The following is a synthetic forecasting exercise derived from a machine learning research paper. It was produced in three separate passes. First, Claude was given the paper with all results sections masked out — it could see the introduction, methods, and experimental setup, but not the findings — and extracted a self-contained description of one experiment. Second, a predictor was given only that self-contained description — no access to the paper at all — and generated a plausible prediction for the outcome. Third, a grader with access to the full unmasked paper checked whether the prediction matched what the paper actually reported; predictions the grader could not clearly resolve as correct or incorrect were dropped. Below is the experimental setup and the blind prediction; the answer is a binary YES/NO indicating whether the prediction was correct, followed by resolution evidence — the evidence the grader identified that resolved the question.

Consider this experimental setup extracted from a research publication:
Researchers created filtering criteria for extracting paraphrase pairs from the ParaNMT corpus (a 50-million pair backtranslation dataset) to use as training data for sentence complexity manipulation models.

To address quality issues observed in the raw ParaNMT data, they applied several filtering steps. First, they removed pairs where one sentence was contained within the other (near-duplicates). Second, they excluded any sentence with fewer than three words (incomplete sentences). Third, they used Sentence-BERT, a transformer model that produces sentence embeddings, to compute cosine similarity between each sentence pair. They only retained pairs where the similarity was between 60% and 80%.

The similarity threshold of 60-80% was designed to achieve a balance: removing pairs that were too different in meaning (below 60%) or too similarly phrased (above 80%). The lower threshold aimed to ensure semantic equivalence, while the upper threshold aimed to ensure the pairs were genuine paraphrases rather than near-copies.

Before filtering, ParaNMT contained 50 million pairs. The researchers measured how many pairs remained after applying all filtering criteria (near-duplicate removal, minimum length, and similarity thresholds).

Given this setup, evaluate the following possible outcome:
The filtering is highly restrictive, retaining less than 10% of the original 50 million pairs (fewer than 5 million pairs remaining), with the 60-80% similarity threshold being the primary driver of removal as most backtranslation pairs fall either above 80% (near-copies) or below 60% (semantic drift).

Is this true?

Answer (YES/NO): NO